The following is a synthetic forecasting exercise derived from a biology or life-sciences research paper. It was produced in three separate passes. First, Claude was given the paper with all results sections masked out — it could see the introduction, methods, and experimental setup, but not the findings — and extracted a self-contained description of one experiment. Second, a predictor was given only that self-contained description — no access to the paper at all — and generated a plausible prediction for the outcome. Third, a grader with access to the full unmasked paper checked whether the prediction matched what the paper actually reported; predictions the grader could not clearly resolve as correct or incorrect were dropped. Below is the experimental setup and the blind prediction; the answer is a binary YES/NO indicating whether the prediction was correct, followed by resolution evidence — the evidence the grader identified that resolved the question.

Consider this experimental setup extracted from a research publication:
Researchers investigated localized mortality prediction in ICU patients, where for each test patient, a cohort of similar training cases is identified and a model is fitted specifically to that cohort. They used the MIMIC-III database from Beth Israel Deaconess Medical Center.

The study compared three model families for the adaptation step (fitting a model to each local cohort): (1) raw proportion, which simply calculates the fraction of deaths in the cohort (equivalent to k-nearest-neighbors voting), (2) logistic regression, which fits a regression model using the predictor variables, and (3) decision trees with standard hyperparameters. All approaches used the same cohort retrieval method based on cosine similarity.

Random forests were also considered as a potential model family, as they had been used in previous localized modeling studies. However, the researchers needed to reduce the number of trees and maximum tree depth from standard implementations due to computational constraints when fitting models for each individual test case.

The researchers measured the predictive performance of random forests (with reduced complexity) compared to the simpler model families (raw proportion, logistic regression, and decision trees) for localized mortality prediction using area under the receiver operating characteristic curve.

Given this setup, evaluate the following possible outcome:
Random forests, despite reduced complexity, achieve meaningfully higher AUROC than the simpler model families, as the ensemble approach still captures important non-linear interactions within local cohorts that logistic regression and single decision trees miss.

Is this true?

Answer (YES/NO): NO